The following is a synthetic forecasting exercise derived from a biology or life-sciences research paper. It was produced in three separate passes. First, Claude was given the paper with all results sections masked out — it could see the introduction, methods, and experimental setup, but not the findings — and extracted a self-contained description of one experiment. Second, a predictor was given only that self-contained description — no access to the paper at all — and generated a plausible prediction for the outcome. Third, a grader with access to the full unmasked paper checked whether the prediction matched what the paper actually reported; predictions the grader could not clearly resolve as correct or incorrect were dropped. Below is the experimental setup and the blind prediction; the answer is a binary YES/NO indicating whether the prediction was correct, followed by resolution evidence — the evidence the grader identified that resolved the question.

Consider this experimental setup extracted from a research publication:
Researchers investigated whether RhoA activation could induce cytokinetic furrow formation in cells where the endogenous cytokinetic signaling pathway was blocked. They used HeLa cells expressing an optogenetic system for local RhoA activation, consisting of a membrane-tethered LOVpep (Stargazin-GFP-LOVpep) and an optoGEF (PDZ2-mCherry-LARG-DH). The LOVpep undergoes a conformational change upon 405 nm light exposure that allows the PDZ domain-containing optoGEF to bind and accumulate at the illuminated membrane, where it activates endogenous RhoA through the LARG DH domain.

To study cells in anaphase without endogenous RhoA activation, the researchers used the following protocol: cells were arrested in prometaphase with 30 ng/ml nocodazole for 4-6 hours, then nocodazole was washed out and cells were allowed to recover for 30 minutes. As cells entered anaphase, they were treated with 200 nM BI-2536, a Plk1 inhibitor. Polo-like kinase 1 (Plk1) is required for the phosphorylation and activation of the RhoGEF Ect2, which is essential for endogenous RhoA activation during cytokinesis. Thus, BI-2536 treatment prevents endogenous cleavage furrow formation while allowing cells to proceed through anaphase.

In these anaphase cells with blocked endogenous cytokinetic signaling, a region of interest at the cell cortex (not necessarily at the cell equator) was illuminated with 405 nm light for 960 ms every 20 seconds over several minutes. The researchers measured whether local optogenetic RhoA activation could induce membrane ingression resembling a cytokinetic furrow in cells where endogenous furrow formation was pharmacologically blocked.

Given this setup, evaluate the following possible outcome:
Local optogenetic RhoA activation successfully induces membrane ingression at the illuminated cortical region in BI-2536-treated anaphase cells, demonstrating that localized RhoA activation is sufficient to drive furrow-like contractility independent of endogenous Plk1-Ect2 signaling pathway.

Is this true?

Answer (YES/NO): YES